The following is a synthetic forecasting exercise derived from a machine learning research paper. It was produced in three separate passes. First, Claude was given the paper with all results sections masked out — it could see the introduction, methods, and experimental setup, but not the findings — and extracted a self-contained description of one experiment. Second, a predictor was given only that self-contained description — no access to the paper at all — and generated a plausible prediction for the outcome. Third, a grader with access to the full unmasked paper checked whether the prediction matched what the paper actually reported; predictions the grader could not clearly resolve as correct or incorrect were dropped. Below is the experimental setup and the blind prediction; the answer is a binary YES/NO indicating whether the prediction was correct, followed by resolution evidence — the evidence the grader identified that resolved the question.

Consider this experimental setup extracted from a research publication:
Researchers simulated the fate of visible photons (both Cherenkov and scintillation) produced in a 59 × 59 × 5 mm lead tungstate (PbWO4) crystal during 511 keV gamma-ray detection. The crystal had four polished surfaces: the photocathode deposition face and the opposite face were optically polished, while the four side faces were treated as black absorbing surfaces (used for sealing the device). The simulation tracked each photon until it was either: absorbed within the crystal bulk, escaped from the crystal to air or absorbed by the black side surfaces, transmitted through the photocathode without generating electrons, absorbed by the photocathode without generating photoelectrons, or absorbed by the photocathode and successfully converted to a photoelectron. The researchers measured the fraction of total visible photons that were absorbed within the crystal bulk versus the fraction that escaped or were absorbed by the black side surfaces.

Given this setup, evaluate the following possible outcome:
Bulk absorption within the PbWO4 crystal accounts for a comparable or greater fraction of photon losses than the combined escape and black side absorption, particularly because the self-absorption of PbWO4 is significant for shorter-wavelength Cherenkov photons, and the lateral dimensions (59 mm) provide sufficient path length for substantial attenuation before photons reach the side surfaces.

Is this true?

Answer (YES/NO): NO